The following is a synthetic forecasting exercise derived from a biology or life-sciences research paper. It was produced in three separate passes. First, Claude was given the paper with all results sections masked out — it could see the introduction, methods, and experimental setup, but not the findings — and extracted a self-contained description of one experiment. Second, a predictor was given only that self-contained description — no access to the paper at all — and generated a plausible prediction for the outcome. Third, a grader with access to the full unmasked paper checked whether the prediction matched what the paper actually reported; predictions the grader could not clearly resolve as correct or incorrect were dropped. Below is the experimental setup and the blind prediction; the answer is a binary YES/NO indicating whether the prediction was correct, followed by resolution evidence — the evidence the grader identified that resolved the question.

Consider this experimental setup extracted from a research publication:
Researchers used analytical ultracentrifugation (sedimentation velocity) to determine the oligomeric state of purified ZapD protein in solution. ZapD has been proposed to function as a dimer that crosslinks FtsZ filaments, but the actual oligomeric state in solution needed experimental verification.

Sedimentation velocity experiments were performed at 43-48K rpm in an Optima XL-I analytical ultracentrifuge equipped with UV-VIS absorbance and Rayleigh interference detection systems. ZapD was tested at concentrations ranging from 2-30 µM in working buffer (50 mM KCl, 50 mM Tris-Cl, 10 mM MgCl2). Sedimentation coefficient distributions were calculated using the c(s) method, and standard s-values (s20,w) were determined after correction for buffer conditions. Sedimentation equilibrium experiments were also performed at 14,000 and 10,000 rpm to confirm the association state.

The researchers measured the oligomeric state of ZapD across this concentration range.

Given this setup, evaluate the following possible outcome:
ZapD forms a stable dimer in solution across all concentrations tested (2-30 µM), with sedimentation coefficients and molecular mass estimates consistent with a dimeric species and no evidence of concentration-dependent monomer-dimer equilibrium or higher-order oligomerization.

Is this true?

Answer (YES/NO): YES